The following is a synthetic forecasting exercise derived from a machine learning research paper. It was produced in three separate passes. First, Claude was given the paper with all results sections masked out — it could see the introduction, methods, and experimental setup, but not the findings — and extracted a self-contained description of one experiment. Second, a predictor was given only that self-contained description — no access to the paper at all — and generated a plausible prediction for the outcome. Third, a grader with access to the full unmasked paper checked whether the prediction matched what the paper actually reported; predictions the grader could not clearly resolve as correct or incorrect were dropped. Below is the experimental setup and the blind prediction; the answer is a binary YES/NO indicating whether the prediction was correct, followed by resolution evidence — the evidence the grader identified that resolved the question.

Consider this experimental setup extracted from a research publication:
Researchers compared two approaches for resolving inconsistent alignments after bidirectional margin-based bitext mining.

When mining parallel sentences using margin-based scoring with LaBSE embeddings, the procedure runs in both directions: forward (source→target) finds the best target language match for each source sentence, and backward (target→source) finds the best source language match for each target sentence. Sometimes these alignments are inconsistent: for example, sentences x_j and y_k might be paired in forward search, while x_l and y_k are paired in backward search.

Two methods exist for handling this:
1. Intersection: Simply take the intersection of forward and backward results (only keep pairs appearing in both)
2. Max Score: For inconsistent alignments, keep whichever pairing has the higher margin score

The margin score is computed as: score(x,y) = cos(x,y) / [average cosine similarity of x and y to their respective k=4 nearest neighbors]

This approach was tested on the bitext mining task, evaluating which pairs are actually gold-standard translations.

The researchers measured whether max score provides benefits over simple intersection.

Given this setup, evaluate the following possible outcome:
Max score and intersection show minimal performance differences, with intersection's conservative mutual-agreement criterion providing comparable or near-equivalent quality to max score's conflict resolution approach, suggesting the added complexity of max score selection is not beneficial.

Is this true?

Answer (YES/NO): YES